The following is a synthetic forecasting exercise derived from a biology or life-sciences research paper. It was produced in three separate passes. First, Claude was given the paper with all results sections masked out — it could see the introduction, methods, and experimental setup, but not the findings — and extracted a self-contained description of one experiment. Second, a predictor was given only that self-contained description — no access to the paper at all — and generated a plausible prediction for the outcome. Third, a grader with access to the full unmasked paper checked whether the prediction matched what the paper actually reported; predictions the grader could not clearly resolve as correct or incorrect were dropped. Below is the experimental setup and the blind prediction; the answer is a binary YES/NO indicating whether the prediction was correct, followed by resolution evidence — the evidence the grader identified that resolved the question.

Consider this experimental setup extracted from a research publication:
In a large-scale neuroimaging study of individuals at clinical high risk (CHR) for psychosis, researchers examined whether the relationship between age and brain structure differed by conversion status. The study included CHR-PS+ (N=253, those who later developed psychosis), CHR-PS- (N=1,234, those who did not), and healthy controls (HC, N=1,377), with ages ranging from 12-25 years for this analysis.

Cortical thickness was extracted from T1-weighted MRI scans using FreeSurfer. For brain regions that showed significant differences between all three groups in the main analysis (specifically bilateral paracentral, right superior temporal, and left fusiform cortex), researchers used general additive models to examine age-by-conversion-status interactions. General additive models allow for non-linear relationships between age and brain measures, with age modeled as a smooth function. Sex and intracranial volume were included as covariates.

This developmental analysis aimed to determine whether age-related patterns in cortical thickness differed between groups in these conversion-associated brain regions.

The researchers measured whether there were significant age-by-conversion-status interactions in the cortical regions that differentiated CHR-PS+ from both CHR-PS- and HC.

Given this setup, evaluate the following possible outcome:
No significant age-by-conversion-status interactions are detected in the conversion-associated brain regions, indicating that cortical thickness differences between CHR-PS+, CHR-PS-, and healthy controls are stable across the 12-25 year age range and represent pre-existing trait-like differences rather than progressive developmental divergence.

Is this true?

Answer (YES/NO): NO